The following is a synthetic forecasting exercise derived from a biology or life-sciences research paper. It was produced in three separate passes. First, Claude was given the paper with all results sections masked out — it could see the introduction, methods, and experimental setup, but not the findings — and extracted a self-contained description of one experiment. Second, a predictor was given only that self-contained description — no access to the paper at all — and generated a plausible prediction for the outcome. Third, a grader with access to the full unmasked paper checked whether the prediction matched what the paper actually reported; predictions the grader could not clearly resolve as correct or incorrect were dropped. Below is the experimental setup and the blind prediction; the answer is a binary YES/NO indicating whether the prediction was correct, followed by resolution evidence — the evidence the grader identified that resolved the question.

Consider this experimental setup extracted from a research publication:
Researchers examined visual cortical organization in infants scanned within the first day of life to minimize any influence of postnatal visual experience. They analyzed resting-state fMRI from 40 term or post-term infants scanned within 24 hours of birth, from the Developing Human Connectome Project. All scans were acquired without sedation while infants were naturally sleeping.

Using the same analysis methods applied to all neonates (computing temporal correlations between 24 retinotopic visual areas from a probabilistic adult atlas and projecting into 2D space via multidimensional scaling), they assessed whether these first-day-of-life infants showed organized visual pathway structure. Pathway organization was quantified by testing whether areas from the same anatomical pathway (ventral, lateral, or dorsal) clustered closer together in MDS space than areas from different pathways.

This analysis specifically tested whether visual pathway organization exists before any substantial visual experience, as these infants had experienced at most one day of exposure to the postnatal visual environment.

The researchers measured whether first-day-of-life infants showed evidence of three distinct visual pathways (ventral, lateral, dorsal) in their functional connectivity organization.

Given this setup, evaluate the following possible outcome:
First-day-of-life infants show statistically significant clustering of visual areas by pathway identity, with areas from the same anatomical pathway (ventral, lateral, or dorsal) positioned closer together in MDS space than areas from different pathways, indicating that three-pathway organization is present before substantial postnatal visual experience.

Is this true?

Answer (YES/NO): YES